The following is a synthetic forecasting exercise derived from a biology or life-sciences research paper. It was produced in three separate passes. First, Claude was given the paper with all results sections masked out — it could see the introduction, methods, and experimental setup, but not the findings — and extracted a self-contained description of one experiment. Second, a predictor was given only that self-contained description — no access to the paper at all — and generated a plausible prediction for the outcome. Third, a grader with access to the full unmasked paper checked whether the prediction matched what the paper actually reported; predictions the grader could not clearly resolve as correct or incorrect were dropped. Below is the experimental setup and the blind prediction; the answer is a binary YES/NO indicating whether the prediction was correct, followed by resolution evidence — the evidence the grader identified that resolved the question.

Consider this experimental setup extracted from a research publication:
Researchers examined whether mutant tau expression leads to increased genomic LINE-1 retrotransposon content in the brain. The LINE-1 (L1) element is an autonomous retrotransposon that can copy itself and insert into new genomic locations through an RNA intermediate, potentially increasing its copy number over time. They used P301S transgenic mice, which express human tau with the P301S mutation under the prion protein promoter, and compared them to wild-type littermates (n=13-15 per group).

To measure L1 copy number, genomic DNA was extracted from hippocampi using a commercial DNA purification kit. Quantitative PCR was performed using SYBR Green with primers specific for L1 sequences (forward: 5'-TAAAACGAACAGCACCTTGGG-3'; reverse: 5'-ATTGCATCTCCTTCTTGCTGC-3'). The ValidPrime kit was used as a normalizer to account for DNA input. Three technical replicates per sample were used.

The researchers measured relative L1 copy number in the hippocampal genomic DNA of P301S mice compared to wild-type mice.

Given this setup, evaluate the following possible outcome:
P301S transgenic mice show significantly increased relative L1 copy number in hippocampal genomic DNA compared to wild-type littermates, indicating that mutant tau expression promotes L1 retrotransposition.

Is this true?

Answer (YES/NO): NO